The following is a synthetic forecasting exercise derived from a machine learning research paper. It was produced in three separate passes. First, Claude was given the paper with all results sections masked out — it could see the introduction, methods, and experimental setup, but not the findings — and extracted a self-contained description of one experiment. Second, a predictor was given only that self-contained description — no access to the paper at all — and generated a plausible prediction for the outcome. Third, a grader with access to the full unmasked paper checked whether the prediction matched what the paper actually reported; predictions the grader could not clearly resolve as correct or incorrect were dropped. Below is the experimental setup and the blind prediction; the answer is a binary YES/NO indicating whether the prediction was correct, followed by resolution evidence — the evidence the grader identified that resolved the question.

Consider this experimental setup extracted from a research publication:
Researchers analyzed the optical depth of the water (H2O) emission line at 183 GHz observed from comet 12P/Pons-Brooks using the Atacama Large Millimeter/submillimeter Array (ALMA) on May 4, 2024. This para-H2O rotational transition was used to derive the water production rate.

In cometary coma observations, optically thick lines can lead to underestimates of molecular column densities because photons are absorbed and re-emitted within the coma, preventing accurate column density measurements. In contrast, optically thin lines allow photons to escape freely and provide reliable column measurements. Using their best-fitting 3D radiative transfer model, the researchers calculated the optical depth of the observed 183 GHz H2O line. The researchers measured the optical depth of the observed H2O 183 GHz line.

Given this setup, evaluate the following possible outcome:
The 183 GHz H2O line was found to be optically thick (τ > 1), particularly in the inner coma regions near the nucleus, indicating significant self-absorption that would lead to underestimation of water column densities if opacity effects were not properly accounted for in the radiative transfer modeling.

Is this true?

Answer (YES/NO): NO